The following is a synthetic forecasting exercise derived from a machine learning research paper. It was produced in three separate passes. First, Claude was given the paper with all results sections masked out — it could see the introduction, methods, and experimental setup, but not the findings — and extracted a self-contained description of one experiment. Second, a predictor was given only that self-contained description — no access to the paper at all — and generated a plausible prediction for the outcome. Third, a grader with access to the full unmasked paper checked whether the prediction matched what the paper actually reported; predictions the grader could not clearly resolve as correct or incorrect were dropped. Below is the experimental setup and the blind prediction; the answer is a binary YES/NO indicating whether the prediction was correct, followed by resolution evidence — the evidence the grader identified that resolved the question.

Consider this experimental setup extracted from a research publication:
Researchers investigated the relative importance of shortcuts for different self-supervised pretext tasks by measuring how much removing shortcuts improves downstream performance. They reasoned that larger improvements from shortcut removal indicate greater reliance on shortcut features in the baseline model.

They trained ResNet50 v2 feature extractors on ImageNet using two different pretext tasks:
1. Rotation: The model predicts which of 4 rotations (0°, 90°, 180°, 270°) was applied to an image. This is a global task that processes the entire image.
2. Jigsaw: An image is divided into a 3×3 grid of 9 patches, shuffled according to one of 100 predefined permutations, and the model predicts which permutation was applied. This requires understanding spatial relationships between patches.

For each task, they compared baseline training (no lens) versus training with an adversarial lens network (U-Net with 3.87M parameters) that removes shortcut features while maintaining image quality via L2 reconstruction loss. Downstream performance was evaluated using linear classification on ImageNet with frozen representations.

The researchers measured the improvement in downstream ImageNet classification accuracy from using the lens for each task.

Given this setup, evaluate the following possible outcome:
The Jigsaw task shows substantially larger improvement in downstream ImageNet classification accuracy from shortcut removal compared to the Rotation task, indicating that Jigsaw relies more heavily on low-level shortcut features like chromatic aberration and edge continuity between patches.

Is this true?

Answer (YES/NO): YES